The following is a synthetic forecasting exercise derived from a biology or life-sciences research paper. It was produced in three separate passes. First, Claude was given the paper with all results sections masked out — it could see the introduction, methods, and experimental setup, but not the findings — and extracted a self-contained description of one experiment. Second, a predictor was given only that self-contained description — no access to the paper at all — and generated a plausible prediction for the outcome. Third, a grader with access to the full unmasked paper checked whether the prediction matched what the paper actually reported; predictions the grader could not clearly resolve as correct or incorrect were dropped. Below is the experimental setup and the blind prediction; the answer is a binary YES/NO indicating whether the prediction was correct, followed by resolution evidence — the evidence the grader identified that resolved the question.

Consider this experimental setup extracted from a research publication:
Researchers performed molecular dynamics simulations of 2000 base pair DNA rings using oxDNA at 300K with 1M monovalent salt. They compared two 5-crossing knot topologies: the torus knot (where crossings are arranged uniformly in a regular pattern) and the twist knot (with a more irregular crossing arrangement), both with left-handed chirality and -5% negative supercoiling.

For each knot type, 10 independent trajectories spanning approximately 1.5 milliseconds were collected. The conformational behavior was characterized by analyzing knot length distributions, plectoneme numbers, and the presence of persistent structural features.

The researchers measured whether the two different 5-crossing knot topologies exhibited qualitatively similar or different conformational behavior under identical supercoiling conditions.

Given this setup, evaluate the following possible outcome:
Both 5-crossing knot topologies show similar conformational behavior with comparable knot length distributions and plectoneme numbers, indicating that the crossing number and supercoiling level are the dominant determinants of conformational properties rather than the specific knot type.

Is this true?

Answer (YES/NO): YES